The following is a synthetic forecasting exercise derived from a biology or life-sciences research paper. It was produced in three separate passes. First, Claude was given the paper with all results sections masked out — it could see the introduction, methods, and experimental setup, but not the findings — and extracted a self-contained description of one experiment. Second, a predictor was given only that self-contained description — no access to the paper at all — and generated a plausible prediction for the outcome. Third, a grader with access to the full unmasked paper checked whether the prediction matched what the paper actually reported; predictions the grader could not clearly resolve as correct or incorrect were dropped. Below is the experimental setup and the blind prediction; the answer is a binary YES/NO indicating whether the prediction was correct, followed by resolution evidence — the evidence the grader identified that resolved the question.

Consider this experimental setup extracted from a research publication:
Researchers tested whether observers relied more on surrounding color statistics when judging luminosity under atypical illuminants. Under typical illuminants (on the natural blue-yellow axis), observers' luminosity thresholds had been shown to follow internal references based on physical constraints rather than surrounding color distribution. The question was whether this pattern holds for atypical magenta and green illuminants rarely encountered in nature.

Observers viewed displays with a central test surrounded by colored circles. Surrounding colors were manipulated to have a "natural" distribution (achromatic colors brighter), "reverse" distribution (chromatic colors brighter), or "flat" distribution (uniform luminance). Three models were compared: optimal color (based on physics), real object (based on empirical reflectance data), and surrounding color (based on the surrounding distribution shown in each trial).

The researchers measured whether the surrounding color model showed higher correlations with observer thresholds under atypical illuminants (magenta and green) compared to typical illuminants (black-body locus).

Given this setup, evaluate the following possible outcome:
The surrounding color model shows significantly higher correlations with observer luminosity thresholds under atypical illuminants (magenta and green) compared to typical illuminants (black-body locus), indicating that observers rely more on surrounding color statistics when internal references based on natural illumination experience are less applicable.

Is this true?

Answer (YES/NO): NO